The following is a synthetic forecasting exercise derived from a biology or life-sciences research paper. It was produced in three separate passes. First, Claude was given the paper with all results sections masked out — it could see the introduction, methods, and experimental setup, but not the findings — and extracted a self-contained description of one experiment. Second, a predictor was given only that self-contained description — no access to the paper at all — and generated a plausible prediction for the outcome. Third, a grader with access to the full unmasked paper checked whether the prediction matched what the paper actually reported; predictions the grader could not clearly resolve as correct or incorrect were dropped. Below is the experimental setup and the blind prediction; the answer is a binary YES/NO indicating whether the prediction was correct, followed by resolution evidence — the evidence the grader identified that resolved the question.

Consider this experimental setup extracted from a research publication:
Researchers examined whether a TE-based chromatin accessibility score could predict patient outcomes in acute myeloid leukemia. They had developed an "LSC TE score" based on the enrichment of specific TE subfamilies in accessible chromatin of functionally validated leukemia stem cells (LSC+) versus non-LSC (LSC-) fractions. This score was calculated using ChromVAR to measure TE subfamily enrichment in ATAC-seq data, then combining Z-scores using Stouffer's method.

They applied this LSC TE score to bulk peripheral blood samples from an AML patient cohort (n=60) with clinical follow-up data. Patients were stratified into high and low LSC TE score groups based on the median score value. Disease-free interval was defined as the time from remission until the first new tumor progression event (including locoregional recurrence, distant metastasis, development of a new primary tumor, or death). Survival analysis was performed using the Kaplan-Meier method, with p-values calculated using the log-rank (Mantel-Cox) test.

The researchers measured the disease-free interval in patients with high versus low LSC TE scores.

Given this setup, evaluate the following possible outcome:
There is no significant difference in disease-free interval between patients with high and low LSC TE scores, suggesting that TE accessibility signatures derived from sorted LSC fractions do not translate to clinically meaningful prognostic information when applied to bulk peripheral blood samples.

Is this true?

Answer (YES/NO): NO